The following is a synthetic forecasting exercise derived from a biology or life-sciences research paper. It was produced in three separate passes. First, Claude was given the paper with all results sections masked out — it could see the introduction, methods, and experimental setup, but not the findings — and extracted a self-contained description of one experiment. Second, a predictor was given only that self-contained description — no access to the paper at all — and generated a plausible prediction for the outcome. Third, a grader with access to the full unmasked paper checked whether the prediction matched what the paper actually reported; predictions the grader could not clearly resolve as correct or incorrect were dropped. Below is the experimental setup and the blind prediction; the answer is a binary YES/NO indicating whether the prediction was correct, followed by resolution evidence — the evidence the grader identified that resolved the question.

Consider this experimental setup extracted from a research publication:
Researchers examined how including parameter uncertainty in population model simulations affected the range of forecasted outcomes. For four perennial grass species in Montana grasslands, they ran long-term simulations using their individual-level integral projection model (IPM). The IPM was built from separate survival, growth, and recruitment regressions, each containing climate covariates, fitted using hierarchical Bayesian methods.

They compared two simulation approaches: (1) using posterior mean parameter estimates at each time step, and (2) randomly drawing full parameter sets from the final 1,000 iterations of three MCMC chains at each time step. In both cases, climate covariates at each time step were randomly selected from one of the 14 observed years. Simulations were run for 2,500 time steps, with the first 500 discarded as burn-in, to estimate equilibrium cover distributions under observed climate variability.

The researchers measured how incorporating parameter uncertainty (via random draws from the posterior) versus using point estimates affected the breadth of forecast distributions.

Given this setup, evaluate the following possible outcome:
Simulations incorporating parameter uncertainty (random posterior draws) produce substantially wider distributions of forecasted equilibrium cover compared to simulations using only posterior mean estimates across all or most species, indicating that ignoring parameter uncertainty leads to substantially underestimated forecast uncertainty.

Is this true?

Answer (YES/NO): YES